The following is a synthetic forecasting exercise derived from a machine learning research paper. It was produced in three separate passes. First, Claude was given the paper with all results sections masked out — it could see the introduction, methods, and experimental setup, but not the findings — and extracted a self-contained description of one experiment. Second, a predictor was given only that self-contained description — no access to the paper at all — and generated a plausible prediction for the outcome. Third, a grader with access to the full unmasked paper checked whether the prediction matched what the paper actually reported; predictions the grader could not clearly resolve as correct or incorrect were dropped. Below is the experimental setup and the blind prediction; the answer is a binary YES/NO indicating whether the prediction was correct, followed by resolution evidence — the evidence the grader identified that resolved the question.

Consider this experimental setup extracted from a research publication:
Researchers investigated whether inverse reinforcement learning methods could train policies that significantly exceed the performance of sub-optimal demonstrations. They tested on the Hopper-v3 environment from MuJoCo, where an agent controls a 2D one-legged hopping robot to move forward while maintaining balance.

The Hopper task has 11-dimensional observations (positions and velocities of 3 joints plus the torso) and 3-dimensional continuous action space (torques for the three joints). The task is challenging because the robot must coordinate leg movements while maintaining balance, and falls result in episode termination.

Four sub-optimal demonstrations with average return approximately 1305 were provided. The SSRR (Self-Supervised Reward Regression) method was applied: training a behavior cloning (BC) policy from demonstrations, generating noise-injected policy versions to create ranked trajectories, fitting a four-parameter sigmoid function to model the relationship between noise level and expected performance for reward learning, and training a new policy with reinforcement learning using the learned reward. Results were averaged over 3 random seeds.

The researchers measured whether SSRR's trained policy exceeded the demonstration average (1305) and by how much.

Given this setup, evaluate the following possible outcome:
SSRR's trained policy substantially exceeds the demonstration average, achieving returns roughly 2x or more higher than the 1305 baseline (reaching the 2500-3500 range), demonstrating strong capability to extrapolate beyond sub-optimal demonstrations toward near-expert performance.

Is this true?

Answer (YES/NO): NO